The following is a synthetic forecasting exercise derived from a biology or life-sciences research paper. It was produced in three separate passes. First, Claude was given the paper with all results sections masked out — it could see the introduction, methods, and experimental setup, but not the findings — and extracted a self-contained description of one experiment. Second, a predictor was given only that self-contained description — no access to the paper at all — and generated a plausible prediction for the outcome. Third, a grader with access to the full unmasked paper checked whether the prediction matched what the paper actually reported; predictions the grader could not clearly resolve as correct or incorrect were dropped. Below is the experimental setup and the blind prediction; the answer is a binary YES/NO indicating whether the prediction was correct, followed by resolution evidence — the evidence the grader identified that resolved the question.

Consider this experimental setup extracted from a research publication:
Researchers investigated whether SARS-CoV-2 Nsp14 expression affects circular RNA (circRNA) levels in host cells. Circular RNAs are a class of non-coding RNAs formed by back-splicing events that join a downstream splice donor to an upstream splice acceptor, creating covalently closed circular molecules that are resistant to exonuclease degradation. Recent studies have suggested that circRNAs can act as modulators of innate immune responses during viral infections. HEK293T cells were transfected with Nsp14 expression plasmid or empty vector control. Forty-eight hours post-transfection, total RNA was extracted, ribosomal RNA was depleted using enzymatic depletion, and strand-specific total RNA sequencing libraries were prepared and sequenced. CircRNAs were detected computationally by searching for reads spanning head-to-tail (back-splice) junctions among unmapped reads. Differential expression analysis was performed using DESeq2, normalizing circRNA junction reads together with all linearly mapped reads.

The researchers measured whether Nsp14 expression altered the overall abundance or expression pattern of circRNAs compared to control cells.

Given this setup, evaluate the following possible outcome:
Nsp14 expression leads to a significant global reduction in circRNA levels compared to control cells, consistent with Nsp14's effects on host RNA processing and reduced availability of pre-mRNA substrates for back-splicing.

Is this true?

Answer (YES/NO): NO